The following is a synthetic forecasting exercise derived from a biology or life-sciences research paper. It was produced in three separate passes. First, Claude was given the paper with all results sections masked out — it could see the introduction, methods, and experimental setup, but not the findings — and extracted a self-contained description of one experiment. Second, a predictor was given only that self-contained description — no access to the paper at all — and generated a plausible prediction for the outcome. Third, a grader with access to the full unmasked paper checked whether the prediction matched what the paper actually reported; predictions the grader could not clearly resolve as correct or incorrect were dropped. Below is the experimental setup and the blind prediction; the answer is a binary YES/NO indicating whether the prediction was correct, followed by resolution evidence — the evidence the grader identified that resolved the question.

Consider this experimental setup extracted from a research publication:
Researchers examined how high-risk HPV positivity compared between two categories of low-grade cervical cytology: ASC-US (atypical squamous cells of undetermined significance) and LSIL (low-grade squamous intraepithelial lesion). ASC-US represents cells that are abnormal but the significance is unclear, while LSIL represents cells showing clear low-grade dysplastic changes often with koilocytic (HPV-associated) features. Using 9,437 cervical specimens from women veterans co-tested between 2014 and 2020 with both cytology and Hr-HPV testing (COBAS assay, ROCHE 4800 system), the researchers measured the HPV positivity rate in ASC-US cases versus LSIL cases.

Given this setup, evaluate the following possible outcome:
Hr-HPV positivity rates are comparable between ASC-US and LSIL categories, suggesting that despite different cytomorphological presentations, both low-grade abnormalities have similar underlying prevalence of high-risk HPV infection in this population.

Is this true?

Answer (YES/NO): NO